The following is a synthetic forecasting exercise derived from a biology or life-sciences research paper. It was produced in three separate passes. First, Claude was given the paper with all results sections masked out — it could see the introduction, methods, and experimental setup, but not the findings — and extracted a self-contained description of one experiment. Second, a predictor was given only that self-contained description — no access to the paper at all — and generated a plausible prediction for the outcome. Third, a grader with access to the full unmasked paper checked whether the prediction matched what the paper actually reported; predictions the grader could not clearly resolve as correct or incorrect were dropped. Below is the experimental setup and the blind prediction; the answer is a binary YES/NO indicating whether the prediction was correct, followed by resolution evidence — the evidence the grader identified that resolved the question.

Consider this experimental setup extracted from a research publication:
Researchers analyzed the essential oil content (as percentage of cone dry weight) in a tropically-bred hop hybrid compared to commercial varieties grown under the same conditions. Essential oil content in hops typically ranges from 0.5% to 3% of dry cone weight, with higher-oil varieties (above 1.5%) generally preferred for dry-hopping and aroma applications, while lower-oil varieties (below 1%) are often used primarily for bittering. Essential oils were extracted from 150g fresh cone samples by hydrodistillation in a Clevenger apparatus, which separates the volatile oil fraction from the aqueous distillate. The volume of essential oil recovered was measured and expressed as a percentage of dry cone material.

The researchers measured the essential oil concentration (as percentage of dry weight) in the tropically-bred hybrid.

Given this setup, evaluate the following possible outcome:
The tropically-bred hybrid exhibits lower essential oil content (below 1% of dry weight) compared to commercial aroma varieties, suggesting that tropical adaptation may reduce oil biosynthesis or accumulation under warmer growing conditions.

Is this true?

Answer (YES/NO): NO